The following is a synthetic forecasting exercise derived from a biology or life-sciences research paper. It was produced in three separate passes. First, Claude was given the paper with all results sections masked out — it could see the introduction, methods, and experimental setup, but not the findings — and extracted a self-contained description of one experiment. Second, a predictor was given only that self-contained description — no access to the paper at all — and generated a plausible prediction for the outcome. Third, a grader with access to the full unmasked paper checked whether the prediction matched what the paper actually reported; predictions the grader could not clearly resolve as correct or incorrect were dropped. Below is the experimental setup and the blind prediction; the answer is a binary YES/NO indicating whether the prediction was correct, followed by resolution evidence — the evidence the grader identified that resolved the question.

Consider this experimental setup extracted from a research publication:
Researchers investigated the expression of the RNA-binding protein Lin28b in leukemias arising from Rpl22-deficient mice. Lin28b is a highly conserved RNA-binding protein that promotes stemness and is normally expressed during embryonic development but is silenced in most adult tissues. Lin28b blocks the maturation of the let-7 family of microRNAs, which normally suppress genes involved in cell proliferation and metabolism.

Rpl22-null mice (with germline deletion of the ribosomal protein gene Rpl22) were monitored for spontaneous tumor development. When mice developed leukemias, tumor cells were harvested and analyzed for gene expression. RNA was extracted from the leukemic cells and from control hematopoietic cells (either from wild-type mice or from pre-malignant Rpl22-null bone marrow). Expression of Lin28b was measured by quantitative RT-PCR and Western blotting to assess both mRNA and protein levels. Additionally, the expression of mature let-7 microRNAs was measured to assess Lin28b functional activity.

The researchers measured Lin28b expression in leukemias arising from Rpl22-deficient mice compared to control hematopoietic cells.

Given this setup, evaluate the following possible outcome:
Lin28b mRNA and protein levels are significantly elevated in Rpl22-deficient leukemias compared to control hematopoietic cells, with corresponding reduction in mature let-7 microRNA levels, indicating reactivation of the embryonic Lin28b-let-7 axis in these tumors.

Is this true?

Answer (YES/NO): NO